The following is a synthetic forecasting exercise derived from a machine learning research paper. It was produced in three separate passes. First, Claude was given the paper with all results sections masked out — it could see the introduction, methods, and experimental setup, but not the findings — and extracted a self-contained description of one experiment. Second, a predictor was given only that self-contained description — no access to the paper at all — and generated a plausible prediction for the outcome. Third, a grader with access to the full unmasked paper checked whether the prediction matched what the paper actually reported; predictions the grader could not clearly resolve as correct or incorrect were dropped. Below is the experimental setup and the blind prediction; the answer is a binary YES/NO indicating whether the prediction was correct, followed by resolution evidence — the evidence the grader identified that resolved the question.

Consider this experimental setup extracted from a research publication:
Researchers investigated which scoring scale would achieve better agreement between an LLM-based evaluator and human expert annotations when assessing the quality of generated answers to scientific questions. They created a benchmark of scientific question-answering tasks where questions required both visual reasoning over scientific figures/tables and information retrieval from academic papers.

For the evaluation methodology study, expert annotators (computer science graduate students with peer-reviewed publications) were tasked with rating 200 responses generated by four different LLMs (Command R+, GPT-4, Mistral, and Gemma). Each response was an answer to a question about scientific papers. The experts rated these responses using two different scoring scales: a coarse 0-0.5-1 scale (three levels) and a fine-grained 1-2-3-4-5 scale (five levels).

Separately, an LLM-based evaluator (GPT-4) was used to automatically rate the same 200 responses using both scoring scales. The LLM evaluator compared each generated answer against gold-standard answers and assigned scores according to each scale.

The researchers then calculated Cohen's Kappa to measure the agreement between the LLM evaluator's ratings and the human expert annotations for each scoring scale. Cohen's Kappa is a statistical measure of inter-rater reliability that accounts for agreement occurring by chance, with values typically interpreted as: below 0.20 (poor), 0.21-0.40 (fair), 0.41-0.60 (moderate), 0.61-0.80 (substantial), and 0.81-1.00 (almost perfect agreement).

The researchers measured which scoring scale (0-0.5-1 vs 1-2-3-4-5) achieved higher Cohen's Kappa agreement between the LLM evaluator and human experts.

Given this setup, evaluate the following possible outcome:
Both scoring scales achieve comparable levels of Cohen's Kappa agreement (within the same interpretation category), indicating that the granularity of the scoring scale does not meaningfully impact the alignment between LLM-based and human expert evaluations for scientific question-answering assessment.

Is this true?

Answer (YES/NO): NO